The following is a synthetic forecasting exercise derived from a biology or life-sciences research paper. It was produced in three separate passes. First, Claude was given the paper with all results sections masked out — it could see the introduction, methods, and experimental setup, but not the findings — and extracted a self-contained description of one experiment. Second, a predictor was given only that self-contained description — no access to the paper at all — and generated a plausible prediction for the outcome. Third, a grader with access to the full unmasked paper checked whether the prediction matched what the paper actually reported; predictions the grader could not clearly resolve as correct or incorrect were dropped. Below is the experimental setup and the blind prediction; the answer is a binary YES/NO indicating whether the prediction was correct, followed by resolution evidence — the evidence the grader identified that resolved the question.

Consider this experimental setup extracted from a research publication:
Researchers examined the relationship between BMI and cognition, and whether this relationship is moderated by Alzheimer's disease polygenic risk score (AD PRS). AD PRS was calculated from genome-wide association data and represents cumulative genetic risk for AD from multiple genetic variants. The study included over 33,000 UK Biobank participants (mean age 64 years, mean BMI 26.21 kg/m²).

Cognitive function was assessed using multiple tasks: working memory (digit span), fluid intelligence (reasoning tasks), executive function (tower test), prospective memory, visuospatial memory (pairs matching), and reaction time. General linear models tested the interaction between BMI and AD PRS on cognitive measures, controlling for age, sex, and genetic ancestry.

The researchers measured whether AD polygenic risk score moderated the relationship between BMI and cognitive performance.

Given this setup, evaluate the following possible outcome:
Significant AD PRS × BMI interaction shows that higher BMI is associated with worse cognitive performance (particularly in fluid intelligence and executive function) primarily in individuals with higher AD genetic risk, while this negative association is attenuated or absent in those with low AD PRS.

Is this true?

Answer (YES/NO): NO